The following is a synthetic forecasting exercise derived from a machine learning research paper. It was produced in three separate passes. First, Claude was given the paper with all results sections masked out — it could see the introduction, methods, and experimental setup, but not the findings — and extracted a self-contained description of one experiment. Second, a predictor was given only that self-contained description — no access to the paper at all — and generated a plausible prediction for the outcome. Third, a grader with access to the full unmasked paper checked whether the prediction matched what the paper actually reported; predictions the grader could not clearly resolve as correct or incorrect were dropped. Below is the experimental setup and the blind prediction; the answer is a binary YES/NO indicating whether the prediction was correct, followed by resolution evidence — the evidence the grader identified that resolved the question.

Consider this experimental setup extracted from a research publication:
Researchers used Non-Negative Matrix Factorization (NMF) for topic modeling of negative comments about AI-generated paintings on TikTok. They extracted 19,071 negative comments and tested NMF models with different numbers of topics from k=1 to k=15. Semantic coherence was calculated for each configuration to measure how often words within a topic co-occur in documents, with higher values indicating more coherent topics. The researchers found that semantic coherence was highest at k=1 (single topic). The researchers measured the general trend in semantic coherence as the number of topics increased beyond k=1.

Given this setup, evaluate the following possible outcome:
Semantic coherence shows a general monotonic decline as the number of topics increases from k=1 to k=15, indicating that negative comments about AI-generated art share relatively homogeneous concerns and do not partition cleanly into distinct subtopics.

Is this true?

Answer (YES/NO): NO